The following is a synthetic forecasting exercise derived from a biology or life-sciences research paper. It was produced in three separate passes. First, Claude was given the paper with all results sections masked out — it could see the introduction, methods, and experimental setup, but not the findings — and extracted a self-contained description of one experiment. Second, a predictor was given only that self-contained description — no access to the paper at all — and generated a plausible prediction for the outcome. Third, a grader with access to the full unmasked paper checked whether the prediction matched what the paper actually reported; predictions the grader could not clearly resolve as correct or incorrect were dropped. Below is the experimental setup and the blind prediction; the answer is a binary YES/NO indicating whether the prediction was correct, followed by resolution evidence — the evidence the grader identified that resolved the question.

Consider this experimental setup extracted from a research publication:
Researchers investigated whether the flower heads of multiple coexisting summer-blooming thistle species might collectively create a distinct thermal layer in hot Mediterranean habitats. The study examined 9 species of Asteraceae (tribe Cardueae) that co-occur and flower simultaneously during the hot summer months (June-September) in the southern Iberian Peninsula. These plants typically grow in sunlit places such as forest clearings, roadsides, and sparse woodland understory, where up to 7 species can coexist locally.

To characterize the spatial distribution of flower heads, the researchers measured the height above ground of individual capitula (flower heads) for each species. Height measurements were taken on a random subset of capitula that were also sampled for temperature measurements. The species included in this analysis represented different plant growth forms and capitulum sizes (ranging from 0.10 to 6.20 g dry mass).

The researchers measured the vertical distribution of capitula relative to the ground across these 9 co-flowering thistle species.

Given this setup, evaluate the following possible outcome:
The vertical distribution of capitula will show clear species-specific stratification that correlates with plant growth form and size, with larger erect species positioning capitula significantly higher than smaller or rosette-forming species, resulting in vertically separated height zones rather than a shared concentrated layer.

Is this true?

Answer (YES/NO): NO